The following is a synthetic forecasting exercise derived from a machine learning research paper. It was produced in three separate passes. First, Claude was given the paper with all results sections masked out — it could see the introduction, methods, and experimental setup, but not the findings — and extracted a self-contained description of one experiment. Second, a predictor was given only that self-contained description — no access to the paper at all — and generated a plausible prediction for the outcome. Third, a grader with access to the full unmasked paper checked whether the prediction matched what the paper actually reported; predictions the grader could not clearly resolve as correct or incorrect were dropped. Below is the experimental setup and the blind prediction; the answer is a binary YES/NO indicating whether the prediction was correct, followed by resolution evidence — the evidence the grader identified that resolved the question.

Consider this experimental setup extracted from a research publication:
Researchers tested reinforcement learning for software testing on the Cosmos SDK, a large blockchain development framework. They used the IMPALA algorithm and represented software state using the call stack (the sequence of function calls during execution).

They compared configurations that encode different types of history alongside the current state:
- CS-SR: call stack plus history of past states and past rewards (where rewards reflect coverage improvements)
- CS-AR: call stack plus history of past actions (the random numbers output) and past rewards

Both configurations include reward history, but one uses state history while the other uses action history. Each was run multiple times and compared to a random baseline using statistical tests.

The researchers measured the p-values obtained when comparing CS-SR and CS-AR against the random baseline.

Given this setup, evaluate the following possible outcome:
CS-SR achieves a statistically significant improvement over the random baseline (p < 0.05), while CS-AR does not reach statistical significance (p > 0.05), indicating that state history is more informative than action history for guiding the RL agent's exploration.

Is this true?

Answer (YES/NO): YES